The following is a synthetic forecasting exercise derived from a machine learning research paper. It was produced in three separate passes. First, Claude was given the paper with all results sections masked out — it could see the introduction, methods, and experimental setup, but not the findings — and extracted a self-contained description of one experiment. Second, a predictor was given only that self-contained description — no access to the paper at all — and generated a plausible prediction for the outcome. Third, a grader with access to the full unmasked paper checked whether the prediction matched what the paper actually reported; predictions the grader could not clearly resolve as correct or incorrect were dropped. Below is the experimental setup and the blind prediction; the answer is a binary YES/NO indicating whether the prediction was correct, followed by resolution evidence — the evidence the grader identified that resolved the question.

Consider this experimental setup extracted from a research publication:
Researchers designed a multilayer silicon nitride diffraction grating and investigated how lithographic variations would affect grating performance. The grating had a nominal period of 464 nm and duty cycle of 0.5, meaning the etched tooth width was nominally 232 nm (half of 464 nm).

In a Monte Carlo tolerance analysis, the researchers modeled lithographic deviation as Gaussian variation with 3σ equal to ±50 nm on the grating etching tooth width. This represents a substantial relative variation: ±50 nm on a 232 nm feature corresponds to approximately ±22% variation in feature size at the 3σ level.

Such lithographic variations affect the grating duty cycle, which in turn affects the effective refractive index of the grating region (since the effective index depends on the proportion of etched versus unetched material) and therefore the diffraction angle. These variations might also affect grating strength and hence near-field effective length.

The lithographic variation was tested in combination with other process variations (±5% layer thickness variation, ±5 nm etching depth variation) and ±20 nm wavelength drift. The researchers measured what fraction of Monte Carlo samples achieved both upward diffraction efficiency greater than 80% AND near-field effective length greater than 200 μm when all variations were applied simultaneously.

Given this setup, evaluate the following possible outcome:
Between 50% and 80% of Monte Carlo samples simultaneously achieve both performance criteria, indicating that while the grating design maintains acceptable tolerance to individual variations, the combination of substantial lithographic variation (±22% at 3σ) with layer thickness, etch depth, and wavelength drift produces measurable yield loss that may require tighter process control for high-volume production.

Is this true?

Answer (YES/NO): YES